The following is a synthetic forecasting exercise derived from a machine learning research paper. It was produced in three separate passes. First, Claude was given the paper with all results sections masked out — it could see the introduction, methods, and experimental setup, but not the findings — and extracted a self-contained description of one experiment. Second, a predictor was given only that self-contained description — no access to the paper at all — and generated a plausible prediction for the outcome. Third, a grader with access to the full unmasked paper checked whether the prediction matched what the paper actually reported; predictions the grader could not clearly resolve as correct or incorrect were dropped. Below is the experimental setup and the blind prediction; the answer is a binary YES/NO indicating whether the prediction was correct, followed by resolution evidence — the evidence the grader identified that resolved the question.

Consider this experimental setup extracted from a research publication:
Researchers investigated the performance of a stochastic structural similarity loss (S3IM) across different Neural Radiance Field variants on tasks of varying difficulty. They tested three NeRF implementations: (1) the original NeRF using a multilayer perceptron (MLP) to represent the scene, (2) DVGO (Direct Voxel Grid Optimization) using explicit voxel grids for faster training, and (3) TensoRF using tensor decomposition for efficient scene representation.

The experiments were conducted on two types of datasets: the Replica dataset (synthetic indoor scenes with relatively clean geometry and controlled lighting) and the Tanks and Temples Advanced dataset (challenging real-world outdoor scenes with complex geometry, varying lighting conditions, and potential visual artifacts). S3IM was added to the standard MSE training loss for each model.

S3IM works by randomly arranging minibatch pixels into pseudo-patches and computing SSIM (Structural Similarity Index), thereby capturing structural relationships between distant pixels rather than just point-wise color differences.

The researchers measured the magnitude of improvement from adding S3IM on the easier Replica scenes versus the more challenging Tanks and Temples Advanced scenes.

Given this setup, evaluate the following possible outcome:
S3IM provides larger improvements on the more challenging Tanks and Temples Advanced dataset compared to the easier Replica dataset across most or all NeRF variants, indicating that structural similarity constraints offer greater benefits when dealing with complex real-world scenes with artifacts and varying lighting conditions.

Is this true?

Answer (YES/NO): NO